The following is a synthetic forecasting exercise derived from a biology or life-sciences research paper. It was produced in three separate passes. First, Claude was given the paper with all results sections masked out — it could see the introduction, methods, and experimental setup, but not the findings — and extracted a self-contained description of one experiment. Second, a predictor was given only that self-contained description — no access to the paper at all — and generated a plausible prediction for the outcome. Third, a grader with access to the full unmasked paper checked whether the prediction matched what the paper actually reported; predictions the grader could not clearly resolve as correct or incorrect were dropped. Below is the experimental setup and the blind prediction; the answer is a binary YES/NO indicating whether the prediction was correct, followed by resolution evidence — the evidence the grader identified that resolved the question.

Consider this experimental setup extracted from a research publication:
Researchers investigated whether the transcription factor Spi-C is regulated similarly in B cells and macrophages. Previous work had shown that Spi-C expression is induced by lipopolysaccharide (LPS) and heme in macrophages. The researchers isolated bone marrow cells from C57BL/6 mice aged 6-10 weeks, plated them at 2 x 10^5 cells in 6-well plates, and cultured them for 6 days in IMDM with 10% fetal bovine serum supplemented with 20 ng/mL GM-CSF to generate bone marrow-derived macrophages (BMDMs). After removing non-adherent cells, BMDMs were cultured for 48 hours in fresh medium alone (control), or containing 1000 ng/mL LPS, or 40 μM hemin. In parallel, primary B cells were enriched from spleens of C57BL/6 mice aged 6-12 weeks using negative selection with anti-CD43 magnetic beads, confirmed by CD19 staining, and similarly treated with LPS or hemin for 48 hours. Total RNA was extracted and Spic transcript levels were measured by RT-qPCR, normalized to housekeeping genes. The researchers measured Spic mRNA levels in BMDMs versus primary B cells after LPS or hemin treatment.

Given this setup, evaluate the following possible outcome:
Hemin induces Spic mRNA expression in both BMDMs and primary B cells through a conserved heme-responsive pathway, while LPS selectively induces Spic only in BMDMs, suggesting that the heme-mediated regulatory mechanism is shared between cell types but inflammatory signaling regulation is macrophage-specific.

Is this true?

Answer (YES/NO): YES